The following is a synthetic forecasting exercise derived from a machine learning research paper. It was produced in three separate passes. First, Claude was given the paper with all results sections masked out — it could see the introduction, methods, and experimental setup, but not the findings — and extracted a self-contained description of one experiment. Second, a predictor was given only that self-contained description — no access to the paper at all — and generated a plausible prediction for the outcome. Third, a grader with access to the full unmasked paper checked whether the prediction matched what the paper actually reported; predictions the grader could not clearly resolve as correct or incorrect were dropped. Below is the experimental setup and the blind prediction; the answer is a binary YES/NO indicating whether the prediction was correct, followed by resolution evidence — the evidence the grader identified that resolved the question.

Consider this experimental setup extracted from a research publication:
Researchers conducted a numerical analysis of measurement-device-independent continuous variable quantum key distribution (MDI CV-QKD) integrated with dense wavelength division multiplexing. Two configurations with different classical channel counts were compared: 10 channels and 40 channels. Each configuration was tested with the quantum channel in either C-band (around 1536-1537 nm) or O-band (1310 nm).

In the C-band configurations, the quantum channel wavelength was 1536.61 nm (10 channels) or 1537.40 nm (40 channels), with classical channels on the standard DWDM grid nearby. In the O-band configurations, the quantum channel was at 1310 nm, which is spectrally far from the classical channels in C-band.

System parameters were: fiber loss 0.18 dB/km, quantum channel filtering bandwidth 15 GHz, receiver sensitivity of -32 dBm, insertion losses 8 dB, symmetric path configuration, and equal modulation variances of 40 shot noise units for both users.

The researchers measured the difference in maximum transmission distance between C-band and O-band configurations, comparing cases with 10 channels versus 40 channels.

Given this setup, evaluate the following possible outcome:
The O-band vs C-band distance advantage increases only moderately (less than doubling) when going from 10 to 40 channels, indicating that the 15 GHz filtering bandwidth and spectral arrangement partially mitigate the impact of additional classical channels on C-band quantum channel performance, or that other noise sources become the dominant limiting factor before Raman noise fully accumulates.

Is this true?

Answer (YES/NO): NO